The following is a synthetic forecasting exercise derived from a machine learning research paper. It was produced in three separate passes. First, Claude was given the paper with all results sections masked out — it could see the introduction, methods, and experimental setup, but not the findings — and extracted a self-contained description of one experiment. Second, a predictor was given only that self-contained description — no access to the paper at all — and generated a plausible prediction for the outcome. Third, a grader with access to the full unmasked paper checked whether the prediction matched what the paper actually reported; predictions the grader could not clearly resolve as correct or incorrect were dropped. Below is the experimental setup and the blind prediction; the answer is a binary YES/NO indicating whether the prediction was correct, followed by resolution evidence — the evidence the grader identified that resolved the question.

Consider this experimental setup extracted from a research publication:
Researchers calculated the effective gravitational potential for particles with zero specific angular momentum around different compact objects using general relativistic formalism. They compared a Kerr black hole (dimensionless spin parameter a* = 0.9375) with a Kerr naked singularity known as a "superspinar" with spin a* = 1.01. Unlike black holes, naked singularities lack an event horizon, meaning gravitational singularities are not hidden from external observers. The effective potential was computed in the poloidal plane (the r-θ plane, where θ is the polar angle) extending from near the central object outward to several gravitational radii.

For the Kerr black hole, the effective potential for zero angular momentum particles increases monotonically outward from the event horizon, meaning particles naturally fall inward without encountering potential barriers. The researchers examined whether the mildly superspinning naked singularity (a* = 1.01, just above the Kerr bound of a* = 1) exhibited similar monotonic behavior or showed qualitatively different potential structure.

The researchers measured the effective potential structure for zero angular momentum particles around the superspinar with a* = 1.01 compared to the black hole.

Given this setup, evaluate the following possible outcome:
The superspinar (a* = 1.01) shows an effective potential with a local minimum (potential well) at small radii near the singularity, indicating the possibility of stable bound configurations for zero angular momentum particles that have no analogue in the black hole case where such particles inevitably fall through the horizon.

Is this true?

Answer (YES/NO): YES